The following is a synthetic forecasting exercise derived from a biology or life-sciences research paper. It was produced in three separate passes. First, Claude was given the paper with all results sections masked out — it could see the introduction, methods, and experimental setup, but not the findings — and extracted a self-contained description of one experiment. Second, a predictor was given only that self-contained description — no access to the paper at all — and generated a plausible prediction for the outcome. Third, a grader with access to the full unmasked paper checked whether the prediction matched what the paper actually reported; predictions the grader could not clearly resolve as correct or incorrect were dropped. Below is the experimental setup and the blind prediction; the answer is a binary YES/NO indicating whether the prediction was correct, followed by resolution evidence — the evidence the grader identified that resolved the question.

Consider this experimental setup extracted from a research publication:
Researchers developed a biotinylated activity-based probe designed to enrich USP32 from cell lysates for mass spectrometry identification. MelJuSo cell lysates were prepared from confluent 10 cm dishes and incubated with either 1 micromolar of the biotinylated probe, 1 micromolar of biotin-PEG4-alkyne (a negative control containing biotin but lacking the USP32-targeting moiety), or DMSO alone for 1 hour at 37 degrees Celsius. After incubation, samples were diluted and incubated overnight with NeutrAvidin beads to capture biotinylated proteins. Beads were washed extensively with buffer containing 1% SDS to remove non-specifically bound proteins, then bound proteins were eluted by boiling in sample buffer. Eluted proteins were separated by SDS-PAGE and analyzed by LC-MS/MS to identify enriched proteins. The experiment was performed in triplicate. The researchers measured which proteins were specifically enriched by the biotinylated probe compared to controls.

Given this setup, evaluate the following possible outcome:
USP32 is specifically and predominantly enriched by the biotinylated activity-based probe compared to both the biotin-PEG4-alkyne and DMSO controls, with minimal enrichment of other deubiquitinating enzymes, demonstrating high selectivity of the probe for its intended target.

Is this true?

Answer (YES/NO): YES